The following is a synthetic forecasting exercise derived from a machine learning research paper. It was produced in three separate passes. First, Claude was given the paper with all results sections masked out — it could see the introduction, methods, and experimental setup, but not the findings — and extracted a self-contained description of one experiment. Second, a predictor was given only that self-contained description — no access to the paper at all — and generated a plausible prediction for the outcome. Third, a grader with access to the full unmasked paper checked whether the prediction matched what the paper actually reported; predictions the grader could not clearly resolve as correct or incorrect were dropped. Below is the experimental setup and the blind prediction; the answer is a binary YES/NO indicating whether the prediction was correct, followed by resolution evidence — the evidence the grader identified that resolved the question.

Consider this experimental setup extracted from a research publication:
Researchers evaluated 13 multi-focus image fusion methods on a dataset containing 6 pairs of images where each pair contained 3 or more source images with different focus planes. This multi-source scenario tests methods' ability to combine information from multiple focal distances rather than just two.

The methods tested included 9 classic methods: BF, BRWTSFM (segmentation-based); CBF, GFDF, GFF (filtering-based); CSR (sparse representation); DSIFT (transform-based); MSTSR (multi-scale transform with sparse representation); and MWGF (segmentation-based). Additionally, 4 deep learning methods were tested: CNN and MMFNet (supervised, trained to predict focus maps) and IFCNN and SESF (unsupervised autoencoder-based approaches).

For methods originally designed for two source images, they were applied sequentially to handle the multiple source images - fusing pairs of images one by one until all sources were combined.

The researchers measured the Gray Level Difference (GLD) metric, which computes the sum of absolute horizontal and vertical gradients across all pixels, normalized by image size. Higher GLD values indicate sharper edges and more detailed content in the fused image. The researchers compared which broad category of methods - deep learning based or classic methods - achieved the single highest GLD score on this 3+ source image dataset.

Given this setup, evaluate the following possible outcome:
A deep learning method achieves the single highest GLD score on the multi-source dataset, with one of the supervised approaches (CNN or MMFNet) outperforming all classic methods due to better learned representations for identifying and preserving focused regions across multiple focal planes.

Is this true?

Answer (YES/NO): NO